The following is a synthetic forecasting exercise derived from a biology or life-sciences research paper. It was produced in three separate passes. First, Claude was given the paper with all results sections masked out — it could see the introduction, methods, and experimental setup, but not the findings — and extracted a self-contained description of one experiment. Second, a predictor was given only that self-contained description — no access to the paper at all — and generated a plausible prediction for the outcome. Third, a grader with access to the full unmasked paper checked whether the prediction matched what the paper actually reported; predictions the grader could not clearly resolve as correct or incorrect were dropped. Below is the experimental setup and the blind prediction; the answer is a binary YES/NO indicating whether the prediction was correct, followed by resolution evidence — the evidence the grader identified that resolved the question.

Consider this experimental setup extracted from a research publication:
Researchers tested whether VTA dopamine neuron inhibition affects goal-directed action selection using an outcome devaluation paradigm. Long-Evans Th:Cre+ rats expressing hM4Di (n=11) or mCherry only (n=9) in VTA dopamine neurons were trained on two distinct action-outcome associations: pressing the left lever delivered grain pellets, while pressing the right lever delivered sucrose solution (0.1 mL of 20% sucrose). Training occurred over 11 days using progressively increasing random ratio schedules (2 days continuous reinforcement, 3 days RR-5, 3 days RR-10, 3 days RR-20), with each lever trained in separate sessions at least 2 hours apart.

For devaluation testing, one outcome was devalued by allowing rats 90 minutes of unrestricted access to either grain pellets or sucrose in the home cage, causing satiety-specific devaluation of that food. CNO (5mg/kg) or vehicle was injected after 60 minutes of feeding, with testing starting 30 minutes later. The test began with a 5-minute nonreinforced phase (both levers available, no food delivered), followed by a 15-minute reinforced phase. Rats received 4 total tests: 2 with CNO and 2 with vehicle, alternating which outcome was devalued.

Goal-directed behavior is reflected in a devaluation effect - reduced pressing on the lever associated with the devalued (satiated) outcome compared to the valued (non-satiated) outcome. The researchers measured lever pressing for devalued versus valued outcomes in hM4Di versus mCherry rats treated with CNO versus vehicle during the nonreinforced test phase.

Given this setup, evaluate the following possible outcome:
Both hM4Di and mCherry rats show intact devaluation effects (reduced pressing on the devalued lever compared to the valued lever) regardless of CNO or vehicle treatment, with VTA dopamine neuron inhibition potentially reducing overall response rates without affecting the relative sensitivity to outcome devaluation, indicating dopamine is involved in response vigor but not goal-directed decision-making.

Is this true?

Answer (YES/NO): YES